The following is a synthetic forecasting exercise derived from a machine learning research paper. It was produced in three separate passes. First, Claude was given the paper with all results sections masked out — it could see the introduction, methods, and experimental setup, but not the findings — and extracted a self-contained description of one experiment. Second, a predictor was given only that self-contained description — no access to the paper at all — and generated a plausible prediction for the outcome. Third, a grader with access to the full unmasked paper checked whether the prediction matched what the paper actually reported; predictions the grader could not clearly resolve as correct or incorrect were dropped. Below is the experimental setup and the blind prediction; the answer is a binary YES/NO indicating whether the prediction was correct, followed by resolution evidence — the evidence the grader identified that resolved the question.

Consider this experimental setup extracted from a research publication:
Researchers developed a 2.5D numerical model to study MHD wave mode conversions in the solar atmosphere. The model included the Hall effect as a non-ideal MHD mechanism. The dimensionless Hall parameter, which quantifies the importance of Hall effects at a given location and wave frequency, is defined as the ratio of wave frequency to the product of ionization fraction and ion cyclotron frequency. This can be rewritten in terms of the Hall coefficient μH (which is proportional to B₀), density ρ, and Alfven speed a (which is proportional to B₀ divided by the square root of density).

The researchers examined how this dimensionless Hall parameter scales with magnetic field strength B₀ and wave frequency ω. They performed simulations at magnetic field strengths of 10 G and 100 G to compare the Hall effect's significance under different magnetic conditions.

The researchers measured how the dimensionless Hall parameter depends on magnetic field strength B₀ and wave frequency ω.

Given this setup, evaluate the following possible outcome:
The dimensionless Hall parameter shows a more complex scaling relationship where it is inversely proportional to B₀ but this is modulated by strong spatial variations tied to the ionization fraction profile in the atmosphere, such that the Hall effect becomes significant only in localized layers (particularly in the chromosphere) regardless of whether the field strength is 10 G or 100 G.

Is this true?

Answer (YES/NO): NO